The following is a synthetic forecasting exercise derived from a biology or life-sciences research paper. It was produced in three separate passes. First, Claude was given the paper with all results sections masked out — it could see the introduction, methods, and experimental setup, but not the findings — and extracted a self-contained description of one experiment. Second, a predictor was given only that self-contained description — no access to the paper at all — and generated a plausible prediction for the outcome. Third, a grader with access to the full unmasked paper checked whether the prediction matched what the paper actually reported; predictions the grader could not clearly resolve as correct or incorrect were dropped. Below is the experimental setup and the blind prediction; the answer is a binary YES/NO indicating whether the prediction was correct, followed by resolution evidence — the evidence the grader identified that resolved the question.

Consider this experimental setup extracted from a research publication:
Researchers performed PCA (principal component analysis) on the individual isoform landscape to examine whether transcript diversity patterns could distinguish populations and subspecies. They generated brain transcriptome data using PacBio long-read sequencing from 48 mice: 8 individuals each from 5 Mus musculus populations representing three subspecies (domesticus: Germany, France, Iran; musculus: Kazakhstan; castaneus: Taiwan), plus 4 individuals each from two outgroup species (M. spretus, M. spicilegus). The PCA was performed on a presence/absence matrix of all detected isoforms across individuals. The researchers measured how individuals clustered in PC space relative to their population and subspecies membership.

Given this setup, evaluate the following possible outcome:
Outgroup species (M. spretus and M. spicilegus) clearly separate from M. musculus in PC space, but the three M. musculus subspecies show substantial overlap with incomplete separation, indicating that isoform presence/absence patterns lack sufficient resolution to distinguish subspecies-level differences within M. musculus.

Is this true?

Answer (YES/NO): NO